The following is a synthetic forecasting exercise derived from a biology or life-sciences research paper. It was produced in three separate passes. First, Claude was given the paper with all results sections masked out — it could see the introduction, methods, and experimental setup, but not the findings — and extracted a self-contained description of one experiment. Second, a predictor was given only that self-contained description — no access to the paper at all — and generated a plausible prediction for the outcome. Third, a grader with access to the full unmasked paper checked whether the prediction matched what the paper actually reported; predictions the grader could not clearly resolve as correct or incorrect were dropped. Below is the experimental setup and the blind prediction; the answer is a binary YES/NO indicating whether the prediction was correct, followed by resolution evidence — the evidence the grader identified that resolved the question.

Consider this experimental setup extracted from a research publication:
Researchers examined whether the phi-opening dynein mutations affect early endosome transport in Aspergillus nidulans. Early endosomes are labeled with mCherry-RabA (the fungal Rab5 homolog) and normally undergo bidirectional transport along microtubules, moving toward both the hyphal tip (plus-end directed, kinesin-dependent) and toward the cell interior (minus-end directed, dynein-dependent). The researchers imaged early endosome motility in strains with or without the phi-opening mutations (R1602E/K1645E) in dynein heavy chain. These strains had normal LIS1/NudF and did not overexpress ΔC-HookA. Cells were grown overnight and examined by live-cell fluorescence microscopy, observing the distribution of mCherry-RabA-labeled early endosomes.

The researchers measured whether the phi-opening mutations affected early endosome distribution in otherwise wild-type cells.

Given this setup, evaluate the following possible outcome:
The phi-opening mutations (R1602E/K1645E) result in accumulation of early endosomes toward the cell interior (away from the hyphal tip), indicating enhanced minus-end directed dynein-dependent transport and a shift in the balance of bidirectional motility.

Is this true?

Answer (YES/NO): YES